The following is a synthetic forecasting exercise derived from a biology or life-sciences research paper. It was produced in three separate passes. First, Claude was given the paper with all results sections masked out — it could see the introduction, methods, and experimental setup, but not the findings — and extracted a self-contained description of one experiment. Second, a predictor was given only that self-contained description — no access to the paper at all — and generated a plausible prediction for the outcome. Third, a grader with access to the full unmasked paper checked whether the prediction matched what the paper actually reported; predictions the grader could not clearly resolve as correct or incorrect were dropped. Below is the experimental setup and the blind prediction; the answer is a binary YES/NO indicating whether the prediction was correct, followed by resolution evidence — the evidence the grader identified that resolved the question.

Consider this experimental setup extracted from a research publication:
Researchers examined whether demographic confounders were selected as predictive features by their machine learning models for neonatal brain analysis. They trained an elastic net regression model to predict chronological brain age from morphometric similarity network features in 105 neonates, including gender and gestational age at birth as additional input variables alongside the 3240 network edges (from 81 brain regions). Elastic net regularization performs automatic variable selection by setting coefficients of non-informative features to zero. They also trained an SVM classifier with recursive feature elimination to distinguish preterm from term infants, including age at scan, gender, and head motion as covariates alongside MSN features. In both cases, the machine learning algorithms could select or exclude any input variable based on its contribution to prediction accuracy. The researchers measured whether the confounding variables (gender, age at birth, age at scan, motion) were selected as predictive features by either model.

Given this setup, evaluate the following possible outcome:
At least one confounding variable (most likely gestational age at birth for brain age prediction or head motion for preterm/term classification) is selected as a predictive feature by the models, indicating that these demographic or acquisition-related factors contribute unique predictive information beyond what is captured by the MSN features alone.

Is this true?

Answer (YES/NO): NO